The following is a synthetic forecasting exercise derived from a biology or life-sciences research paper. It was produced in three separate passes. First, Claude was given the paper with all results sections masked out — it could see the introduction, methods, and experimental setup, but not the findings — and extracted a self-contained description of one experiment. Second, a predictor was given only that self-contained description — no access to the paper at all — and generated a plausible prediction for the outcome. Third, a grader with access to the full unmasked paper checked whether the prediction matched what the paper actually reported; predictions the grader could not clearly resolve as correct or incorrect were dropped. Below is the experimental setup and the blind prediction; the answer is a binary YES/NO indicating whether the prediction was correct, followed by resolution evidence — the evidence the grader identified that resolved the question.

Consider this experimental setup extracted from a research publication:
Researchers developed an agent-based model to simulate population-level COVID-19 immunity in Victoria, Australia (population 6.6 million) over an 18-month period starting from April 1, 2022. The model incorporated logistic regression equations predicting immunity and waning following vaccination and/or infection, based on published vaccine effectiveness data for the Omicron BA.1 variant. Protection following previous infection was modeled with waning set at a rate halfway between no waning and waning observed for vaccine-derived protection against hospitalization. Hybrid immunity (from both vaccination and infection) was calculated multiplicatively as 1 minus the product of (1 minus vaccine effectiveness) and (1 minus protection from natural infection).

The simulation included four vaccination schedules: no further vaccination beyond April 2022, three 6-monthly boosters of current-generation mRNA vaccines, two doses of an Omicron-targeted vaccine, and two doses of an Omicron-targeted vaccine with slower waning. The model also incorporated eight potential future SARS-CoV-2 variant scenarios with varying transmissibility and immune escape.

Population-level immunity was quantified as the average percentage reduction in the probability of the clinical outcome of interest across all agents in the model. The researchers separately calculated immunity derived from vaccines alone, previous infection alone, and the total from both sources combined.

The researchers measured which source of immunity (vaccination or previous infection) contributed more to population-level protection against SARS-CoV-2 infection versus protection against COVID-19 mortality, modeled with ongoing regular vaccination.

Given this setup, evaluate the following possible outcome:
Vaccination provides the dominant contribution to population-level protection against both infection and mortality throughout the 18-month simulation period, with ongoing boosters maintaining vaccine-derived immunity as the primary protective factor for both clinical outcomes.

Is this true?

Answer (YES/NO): NO